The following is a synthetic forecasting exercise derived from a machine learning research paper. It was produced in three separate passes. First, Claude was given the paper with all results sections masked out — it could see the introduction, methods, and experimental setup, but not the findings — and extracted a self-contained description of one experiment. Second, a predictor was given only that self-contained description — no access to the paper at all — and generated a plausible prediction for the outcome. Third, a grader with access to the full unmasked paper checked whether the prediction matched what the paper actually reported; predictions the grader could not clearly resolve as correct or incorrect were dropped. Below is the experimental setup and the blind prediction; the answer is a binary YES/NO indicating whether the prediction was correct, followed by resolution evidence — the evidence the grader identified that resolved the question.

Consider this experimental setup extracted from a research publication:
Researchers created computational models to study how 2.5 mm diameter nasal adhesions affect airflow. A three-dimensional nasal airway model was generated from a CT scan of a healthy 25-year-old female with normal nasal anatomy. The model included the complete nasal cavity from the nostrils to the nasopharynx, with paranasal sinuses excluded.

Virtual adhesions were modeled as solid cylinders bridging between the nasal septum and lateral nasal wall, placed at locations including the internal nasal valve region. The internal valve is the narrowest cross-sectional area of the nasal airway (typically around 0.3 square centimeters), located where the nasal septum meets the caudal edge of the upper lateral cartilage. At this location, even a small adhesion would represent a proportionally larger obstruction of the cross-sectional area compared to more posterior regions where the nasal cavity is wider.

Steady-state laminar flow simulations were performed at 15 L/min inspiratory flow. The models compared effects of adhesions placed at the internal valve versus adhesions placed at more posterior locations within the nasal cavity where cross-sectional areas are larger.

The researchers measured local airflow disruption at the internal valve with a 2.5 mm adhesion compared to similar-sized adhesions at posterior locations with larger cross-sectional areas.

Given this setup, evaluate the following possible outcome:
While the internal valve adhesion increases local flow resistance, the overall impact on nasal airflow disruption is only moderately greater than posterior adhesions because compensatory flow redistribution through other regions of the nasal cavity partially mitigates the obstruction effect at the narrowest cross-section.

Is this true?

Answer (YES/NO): NO